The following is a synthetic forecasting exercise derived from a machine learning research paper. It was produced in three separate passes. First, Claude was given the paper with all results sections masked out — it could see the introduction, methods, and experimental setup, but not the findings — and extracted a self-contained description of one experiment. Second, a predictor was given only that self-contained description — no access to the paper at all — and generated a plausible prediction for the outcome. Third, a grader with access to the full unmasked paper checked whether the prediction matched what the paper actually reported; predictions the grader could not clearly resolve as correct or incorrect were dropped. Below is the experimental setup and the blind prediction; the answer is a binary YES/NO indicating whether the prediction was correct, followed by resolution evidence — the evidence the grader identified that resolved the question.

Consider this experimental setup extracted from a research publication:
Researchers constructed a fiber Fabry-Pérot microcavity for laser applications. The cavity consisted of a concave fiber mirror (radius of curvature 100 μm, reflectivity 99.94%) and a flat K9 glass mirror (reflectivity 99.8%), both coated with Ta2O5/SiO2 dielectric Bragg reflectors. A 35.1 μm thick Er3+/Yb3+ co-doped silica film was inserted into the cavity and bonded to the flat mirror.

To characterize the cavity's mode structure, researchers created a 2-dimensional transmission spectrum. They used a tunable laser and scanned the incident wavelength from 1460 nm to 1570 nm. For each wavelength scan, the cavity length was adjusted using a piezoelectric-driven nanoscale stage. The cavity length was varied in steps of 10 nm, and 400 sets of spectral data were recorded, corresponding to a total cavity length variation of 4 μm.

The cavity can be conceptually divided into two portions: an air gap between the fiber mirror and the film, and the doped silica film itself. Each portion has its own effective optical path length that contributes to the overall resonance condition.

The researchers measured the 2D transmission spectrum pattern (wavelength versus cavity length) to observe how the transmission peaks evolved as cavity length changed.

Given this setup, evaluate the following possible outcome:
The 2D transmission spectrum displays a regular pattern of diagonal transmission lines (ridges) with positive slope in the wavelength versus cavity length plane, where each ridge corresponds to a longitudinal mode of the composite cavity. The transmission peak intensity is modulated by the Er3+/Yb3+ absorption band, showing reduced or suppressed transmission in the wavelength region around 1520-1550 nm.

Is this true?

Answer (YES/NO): NO